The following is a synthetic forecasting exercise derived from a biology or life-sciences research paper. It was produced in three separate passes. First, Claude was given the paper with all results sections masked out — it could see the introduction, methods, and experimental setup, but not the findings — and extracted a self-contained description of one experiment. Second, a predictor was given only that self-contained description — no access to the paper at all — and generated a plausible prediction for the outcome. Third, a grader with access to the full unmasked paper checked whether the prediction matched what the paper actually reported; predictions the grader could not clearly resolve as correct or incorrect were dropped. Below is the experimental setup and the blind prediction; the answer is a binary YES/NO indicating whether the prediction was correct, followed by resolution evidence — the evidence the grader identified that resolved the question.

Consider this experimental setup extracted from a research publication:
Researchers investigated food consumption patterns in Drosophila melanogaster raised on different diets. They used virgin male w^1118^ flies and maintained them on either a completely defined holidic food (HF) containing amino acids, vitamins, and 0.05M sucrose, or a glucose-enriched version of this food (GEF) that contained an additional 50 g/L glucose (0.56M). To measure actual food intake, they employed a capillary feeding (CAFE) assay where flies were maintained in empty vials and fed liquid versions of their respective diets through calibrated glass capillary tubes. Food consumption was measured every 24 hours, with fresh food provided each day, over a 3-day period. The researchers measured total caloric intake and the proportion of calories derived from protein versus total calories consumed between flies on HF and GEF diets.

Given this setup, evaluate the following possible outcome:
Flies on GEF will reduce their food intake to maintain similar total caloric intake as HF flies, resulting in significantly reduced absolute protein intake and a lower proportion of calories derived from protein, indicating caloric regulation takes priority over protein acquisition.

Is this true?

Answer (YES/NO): NO